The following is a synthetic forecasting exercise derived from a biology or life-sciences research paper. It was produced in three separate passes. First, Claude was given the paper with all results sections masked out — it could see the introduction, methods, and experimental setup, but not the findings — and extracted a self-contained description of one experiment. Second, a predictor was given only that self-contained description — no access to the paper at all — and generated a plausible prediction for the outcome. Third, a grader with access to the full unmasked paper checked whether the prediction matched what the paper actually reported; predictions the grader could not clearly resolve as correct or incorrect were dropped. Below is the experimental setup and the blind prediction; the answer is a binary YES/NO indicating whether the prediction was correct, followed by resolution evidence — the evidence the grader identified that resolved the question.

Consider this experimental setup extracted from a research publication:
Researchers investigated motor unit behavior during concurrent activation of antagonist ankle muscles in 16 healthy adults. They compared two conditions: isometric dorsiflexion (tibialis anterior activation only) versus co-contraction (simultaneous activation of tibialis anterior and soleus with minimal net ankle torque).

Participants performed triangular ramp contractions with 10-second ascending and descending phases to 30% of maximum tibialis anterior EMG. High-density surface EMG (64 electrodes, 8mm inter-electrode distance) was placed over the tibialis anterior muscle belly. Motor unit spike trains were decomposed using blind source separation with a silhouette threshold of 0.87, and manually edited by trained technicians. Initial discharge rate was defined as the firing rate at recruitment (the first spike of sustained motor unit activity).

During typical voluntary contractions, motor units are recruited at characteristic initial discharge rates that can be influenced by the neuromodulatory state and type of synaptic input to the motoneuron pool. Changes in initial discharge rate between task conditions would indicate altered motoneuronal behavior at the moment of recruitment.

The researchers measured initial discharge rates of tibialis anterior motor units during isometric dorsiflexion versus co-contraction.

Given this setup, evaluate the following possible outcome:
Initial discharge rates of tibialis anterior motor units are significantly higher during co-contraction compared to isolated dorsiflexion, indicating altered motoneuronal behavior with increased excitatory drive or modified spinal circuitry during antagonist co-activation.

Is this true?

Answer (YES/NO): NO